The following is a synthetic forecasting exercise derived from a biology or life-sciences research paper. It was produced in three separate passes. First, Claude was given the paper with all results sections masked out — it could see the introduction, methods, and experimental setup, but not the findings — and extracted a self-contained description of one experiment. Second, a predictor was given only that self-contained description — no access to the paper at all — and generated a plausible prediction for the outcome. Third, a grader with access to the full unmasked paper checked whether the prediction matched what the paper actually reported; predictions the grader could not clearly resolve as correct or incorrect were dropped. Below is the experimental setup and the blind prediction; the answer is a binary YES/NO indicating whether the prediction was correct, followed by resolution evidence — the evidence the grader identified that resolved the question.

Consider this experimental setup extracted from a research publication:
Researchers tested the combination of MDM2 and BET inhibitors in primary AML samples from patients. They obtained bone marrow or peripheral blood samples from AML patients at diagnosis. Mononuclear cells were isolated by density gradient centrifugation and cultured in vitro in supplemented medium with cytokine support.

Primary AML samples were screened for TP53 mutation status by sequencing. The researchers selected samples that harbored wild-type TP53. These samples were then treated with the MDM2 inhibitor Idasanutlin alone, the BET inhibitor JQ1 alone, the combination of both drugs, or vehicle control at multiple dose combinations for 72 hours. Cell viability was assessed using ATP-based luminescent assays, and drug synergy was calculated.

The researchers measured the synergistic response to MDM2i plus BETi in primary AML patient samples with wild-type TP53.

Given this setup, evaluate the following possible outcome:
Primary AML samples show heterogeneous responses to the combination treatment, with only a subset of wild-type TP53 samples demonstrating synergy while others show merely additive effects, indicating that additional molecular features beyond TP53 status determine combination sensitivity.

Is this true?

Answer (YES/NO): NO